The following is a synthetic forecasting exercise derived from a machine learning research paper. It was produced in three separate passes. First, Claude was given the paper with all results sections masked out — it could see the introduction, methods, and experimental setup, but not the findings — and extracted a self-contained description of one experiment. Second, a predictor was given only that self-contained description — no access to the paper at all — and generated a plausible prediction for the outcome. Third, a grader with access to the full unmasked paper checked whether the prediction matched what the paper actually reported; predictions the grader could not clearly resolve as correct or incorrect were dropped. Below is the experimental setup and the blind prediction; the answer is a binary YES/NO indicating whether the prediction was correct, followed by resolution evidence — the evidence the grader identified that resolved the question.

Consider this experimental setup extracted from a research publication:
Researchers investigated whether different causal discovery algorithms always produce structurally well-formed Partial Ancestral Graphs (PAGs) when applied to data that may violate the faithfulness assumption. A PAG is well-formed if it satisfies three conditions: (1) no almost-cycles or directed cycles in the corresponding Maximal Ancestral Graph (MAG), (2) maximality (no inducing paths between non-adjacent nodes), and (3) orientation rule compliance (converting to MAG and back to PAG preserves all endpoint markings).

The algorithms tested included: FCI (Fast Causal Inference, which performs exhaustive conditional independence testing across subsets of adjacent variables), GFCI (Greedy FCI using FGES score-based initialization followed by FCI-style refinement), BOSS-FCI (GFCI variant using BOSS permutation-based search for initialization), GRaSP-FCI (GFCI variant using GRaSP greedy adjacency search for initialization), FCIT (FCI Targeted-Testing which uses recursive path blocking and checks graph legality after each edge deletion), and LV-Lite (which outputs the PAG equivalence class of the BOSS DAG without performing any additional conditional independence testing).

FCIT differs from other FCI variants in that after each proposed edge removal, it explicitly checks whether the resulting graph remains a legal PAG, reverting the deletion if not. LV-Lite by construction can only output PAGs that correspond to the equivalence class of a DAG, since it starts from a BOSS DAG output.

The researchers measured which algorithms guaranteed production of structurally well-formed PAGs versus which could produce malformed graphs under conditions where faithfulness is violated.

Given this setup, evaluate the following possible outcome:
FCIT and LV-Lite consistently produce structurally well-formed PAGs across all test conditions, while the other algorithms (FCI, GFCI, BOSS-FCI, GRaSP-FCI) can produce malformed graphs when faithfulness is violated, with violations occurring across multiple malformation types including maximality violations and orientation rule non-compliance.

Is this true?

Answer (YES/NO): NO